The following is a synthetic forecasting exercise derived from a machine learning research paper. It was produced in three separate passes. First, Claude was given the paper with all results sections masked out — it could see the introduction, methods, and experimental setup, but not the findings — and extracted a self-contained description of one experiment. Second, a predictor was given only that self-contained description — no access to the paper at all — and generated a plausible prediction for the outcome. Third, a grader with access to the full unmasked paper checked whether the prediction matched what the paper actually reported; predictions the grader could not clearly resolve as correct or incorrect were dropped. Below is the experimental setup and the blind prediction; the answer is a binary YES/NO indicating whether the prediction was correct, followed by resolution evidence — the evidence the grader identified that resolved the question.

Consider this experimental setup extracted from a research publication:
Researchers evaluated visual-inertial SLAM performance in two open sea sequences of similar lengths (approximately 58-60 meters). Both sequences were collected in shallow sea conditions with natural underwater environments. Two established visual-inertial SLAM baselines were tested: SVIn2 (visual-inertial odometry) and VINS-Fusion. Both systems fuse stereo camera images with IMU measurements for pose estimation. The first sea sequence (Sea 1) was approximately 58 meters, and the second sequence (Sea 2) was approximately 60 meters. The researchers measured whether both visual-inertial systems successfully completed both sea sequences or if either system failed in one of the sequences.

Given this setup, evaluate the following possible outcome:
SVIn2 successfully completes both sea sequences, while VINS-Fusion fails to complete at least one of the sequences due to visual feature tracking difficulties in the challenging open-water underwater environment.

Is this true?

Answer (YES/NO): NO